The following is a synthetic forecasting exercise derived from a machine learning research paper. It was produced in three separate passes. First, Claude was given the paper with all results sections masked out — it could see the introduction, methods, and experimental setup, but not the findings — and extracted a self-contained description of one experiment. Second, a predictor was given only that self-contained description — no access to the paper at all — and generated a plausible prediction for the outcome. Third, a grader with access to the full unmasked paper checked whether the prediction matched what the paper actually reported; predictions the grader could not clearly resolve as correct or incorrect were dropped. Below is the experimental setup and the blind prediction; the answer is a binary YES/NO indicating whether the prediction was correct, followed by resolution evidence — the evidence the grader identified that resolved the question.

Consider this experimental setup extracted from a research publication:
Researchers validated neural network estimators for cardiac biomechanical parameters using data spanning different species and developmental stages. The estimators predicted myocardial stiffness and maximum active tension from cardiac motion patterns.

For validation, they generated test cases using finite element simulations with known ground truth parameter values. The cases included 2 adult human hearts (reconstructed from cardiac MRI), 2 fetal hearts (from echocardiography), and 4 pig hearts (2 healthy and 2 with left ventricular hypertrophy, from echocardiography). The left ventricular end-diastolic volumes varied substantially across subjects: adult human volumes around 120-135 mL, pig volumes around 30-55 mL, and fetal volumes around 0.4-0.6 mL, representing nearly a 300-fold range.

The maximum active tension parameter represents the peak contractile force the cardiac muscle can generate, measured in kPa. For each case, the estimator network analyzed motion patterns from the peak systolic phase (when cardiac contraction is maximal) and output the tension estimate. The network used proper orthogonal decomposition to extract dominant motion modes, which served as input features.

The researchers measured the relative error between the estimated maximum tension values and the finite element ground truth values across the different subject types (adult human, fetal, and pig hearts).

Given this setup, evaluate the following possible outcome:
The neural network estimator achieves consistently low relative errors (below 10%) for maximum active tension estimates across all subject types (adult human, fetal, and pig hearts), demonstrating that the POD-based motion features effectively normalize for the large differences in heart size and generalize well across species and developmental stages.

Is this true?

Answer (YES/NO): YES